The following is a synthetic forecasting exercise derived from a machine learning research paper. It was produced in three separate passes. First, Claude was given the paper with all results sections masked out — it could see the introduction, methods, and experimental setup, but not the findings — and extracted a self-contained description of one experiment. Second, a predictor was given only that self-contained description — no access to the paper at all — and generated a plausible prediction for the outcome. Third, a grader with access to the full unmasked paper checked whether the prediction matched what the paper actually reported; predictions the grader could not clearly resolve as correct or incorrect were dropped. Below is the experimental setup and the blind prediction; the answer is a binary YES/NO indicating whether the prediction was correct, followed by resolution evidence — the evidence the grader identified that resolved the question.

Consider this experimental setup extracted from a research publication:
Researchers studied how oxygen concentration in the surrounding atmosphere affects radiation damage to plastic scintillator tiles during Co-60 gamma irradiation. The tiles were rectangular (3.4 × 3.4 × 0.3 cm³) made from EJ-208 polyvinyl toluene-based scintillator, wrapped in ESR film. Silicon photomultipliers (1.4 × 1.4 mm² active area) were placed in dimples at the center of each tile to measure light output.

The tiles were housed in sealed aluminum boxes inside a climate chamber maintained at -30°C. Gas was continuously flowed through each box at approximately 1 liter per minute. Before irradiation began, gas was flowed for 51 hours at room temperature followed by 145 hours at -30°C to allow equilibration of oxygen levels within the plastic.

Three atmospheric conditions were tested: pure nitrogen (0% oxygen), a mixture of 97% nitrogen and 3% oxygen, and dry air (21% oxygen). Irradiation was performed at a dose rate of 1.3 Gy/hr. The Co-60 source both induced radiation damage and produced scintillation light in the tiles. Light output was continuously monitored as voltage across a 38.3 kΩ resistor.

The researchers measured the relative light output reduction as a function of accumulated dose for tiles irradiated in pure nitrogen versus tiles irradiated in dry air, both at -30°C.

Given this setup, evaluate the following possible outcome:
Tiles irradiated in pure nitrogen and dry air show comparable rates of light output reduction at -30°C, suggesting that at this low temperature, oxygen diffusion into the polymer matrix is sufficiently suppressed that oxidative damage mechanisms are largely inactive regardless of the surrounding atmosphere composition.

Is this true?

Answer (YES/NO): NO